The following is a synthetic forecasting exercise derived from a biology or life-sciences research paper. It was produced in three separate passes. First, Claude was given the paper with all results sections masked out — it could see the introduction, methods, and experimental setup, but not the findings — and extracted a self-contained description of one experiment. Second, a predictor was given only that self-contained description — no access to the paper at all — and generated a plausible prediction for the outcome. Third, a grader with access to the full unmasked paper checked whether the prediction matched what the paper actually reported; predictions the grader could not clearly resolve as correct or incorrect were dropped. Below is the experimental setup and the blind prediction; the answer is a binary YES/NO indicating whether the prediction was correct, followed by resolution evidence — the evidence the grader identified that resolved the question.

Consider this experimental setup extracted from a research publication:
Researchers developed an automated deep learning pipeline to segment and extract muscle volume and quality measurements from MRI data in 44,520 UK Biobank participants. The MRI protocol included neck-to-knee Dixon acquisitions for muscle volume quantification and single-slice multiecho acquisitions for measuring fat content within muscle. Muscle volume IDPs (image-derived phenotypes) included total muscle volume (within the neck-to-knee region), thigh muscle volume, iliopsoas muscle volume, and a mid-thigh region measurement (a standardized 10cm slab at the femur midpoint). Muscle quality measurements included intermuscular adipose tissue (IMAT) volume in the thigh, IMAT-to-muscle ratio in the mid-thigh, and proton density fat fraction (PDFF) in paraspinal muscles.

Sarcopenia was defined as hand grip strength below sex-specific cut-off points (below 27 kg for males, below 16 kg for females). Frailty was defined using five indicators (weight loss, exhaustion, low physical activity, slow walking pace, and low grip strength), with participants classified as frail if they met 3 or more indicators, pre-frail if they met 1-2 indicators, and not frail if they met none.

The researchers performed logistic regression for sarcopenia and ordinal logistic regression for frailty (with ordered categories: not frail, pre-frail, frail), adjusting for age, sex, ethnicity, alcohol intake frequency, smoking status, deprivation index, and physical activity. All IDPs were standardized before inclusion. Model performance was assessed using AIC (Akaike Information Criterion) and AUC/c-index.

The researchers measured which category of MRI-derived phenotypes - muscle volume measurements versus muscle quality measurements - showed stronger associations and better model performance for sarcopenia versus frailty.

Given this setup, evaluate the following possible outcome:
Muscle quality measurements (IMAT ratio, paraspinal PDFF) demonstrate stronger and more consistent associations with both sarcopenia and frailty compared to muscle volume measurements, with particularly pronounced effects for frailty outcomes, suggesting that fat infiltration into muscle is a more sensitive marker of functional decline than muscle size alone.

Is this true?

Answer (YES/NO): NO